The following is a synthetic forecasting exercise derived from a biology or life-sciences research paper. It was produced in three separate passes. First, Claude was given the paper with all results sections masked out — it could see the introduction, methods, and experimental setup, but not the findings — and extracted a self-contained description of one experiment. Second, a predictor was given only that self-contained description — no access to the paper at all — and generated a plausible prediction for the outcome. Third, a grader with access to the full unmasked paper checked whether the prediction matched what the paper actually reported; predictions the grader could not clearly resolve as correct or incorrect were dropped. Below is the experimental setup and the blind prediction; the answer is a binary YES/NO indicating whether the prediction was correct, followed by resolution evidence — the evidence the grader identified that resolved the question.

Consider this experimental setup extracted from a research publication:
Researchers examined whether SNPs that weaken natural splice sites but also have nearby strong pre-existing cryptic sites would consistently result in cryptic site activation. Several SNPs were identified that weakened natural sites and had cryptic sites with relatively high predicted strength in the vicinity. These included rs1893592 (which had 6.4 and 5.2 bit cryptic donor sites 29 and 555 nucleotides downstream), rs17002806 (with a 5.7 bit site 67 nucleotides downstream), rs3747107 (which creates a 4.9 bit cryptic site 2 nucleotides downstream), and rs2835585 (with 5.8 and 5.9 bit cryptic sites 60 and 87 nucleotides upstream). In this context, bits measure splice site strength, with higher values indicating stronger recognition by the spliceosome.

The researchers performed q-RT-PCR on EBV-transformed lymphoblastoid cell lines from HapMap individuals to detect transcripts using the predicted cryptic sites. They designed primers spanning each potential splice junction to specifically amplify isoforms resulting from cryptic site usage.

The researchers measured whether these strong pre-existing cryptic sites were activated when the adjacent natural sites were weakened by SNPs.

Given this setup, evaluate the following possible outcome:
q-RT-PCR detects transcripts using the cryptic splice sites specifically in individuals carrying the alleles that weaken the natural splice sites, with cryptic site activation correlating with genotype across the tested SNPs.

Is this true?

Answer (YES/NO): NO